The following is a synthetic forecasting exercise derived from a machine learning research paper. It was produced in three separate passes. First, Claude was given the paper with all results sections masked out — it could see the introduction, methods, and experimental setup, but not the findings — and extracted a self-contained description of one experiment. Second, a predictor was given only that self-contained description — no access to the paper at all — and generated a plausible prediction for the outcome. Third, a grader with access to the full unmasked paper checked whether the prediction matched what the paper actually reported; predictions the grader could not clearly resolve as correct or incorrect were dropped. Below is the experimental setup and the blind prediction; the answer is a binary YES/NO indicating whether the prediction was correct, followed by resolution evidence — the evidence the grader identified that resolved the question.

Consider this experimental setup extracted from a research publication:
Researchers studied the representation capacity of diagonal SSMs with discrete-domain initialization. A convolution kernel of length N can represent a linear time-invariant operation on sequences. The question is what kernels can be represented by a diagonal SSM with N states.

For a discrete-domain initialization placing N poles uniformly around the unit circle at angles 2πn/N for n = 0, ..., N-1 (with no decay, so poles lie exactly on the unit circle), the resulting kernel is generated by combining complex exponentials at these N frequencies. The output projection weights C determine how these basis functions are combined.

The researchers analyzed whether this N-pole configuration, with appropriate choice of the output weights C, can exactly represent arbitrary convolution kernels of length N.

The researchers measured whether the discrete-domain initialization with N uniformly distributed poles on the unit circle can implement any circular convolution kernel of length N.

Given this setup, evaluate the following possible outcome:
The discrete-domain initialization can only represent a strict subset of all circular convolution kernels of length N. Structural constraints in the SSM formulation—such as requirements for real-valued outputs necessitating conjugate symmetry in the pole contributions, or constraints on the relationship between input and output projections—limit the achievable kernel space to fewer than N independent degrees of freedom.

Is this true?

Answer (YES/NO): NO